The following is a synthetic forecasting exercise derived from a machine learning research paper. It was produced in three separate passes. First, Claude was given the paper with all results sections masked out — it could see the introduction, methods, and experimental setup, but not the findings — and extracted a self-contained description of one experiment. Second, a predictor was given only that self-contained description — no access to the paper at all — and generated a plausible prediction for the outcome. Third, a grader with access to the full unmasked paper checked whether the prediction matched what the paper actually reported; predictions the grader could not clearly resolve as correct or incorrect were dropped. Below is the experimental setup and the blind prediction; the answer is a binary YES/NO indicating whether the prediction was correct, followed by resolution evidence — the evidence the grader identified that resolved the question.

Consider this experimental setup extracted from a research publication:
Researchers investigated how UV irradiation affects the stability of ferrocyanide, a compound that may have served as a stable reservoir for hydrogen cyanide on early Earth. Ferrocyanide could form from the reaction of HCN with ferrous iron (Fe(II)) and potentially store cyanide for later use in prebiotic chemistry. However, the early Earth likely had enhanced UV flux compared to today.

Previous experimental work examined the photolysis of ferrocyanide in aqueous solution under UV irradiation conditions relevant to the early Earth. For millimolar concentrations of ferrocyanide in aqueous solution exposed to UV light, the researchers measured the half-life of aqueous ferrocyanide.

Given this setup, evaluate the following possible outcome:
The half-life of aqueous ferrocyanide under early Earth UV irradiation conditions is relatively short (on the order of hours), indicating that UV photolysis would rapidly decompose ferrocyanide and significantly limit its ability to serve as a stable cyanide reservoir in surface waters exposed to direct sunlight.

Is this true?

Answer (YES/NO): YES